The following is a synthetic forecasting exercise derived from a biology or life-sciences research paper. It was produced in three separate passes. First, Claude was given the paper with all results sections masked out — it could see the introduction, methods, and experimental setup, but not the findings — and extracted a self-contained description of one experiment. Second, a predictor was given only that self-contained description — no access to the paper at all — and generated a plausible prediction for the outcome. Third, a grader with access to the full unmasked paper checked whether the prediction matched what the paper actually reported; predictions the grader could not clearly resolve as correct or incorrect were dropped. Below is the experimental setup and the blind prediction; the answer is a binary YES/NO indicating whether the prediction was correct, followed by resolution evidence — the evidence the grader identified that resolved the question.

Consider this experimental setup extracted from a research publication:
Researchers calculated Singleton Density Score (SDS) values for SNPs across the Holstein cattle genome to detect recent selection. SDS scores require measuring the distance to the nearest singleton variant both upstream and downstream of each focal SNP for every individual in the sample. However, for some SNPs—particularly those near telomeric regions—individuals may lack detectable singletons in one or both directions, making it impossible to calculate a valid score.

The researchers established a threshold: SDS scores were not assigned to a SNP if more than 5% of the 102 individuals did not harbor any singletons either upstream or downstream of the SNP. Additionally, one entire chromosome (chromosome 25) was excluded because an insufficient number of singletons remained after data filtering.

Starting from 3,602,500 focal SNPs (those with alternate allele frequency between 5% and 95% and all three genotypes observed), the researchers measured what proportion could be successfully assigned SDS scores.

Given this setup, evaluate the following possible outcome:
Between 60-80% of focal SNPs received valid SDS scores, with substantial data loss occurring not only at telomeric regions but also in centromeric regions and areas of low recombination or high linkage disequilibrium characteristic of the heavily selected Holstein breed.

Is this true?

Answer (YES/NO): NO